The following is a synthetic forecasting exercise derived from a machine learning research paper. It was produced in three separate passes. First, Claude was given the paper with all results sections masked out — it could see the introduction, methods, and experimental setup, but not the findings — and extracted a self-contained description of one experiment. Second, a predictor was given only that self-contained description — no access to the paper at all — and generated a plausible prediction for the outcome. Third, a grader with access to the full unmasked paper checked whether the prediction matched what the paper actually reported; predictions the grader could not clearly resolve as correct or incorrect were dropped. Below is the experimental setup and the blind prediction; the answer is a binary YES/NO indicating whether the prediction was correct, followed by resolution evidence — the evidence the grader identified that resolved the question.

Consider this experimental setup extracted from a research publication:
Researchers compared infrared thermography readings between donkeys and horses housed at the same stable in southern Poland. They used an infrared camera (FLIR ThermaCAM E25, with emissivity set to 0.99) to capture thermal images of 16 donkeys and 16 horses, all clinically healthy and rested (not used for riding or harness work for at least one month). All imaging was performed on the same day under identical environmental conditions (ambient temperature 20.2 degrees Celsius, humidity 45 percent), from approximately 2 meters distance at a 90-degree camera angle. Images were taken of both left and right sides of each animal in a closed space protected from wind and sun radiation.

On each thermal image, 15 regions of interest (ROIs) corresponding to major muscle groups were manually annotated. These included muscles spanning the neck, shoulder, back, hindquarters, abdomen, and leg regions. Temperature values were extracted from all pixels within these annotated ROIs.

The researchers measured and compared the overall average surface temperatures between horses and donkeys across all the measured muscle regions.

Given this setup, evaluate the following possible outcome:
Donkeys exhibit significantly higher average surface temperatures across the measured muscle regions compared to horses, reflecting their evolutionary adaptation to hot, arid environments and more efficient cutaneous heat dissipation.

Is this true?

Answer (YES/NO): NO